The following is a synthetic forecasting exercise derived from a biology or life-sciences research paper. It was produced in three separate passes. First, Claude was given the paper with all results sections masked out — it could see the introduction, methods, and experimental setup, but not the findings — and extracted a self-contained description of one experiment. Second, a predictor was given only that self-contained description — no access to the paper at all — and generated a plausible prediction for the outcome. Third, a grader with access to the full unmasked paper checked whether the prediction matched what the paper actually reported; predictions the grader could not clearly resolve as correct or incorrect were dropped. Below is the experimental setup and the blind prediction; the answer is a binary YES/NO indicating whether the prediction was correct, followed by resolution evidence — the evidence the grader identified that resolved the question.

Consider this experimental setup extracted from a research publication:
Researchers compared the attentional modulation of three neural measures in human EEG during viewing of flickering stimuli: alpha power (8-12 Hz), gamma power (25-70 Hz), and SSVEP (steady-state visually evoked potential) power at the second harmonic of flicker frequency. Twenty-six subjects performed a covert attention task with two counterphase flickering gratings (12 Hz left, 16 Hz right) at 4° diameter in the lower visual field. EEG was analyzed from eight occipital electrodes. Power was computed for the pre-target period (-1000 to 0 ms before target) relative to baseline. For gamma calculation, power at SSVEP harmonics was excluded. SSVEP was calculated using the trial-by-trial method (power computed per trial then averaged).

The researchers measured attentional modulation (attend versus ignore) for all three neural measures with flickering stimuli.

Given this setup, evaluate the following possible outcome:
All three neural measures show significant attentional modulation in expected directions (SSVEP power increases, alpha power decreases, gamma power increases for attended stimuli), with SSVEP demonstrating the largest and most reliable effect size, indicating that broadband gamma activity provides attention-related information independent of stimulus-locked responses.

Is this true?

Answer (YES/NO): NO